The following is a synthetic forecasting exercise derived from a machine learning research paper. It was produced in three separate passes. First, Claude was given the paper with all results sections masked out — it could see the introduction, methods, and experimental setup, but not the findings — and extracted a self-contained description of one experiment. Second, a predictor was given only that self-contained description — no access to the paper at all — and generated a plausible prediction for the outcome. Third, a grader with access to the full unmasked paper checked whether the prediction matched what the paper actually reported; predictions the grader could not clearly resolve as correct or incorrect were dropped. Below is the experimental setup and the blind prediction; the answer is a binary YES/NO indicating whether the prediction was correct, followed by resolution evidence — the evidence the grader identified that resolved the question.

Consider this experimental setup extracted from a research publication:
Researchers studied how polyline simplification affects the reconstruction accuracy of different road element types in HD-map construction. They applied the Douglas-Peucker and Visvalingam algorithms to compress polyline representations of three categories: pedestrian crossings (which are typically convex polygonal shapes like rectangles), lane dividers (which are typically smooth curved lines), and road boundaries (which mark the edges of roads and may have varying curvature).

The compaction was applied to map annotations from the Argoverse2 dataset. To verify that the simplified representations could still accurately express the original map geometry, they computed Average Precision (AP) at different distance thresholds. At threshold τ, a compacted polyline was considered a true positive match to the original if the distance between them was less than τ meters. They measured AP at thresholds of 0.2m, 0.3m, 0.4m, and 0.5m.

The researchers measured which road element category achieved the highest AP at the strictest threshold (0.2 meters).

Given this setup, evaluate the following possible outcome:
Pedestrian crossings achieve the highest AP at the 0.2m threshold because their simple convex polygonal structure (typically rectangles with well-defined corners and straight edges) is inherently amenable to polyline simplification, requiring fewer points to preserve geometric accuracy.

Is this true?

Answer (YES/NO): NO